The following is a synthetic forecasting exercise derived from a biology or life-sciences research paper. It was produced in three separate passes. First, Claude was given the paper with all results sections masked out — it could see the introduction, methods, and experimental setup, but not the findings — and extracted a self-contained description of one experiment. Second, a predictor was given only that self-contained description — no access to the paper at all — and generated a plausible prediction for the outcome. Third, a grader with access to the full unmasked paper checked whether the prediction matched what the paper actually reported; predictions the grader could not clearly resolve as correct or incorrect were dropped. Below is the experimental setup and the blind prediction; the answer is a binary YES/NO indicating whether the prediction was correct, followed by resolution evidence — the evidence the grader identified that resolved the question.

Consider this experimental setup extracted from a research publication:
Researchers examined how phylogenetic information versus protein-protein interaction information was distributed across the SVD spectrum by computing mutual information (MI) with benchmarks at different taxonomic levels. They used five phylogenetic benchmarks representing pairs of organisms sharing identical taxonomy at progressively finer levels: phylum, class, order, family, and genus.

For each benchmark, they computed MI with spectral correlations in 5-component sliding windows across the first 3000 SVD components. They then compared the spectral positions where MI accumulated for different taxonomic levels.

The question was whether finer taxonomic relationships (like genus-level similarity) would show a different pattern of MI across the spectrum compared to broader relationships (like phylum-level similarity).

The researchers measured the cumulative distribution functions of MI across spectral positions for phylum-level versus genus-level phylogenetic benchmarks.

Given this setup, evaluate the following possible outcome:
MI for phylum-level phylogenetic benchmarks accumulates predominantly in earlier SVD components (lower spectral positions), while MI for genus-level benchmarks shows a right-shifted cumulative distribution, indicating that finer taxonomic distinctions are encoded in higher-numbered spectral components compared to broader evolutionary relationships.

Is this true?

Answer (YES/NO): YES